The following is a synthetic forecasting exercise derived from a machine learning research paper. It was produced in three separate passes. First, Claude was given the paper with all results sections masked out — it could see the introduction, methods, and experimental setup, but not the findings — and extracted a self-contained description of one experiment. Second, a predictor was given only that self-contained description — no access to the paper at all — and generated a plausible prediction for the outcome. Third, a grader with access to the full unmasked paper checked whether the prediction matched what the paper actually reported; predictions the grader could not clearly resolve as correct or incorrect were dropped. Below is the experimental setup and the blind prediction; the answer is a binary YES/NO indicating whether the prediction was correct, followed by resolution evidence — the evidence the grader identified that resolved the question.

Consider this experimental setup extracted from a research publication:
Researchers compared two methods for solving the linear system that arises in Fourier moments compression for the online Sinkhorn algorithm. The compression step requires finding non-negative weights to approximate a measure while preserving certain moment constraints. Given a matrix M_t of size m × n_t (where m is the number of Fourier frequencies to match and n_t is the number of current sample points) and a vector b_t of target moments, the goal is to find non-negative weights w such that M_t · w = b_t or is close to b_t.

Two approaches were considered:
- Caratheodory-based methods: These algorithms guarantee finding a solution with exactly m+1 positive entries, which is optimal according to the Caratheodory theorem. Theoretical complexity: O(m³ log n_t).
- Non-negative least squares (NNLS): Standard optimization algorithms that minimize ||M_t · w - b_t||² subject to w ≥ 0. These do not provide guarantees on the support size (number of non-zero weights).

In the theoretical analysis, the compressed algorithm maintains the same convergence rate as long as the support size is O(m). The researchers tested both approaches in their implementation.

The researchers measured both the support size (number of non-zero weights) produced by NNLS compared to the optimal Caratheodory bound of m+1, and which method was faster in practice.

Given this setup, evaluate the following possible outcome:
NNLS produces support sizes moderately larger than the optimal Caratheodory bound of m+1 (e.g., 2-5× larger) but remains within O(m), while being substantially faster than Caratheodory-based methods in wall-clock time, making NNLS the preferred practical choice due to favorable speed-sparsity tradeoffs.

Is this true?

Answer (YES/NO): NO